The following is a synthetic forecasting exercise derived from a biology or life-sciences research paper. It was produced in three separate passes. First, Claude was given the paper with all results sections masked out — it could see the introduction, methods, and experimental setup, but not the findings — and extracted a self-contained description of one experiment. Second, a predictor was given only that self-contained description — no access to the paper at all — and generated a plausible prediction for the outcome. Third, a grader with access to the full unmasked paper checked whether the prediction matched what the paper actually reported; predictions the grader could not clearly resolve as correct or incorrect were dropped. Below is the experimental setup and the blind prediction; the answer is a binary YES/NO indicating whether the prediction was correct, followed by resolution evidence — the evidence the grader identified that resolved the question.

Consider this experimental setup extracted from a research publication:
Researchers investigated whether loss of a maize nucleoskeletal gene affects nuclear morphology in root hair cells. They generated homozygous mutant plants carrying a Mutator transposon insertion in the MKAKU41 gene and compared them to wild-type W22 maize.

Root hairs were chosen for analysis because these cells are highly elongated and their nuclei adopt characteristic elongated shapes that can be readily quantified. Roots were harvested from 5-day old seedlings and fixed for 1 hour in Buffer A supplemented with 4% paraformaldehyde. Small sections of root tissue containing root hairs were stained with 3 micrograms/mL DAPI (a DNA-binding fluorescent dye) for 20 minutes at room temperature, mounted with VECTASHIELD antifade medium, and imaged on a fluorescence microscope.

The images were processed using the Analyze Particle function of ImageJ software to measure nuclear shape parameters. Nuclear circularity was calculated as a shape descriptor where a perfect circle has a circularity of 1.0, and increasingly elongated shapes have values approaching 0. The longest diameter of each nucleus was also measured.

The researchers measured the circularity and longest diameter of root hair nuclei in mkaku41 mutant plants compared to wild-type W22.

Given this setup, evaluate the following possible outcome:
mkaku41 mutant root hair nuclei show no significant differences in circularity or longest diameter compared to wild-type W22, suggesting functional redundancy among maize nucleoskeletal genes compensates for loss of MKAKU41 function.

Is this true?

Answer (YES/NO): NO